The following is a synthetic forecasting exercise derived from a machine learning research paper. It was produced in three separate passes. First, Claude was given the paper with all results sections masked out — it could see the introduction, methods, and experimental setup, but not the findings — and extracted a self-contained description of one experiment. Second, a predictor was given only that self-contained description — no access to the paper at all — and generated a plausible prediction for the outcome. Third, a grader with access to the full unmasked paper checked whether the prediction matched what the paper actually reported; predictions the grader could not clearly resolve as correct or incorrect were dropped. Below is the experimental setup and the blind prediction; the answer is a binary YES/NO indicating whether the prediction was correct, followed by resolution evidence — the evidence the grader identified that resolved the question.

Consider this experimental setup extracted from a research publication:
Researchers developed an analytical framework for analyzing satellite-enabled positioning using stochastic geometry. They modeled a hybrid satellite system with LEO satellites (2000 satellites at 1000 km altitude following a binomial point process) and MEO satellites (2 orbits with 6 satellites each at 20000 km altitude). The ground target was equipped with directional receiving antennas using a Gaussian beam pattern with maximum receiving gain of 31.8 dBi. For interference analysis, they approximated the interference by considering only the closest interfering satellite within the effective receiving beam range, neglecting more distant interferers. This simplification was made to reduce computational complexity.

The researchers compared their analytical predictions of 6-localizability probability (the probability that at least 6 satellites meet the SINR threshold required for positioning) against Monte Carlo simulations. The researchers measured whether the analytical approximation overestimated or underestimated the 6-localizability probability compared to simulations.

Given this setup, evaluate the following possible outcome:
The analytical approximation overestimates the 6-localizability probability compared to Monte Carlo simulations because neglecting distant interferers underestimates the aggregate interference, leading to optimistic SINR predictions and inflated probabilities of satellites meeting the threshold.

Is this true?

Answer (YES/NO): YES